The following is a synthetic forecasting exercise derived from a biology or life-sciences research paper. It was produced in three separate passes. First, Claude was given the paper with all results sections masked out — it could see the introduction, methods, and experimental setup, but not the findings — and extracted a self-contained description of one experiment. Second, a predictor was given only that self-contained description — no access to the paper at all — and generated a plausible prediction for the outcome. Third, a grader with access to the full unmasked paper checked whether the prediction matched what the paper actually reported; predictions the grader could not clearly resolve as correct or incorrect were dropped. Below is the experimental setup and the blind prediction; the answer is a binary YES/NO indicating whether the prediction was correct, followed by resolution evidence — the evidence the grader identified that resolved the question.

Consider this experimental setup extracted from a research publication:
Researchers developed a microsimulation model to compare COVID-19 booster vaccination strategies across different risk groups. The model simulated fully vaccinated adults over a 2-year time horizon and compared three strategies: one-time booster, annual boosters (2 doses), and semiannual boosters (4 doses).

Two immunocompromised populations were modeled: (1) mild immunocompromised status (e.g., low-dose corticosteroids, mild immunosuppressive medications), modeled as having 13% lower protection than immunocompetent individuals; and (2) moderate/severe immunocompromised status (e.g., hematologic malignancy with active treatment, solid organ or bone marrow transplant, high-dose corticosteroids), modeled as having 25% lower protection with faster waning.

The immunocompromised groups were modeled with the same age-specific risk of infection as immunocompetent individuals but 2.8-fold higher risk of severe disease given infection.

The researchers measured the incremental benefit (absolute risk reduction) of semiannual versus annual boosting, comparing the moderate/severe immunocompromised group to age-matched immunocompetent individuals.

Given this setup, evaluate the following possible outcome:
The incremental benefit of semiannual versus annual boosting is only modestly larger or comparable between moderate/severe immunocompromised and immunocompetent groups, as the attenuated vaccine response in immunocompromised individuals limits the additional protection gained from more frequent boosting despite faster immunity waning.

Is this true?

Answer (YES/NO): NO